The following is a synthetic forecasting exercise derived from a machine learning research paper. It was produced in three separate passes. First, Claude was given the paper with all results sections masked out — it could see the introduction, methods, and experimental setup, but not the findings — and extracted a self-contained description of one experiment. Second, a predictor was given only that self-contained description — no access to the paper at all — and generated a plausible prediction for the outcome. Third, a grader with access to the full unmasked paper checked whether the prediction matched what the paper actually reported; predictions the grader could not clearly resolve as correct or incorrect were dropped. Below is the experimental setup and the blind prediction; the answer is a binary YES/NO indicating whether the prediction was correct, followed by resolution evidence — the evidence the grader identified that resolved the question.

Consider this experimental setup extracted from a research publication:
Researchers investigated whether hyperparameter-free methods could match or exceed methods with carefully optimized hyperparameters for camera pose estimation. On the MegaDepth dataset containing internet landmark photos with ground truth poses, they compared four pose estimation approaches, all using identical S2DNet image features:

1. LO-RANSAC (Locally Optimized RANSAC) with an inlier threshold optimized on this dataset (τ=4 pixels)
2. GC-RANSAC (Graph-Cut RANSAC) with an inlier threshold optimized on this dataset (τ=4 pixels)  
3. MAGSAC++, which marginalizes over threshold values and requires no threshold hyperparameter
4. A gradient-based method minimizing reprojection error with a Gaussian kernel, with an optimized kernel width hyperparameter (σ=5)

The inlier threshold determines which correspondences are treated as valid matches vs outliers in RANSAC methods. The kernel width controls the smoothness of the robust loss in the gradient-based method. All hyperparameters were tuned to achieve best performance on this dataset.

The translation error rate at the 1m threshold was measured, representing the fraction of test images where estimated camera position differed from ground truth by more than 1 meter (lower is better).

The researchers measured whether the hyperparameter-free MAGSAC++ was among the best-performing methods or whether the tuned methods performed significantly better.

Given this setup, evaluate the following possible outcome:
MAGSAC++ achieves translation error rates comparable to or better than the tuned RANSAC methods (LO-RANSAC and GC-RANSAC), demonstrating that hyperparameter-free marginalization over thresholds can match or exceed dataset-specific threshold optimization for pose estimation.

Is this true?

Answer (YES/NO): YES